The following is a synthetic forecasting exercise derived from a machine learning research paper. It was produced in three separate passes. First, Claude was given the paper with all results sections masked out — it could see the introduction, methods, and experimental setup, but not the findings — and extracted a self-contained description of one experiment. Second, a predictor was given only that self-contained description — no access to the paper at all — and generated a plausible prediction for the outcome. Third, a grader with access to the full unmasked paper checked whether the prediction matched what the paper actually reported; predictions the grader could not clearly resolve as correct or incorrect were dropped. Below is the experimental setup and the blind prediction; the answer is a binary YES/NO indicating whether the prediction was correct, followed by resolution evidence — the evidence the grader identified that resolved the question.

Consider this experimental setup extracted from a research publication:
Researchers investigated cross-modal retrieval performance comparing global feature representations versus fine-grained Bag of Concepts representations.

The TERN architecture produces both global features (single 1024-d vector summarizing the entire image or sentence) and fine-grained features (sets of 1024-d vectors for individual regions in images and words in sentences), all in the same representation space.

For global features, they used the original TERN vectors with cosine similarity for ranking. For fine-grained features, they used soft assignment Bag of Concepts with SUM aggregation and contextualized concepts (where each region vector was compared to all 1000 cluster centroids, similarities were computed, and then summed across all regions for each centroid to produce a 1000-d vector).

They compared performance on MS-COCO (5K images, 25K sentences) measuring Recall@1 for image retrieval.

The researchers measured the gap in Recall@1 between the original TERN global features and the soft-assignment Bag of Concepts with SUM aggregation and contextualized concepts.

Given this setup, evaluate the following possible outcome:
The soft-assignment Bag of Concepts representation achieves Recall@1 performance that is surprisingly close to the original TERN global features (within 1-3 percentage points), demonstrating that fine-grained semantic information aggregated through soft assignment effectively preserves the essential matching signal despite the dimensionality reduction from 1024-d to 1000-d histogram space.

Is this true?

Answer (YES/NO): YES